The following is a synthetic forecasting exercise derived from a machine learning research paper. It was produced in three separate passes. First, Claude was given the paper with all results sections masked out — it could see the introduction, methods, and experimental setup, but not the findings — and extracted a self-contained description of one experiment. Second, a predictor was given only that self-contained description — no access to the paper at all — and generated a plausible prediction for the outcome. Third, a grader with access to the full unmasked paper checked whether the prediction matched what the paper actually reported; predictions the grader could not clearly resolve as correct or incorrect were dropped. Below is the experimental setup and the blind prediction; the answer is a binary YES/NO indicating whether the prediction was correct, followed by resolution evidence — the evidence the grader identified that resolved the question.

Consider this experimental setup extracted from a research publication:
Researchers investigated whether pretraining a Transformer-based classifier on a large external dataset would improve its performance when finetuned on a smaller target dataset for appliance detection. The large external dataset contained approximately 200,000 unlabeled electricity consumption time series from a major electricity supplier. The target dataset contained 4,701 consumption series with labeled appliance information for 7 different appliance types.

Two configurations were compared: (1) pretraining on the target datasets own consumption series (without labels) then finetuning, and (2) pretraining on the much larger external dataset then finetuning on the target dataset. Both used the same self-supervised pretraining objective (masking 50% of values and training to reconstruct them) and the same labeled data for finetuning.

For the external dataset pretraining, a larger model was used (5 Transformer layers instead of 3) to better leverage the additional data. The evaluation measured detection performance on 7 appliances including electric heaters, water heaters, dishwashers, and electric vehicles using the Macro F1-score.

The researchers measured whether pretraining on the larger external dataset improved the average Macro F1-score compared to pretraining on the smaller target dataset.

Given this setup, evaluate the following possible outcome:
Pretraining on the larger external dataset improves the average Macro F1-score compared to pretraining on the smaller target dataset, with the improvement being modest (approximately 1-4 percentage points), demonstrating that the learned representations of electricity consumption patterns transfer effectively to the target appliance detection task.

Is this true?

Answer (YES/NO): YES